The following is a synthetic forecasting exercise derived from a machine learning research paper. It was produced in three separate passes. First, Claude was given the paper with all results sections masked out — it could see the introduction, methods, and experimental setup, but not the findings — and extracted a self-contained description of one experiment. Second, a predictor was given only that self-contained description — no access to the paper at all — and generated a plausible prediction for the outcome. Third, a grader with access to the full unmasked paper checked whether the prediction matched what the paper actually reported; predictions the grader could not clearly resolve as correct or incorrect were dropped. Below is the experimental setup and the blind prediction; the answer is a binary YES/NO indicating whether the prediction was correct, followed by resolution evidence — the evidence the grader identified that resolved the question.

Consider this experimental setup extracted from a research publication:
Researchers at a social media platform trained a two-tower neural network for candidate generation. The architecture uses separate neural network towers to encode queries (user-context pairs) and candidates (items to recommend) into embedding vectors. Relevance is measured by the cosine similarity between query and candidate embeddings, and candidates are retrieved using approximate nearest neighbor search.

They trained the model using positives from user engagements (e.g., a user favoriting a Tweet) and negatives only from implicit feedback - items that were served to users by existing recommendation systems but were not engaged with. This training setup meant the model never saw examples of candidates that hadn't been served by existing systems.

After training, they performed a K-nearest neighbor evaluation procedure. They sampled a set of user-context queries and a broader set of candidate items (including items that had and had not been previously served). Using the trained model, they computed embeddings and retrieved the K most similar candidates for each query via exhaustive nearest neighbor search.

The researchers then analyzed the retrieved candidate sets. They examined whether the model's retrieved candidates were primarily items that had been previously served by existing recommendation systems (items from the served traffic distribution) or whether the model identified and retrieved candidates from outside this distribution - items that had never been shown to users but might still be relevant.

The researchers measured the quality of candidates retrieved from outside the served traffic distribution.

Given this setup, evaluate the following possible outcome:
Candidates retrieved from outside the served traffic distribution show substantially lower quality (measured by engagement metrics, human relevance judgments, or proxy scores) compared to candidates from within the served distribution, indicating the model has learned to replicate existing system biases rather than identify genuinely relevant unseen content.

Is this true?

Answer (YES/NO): YES